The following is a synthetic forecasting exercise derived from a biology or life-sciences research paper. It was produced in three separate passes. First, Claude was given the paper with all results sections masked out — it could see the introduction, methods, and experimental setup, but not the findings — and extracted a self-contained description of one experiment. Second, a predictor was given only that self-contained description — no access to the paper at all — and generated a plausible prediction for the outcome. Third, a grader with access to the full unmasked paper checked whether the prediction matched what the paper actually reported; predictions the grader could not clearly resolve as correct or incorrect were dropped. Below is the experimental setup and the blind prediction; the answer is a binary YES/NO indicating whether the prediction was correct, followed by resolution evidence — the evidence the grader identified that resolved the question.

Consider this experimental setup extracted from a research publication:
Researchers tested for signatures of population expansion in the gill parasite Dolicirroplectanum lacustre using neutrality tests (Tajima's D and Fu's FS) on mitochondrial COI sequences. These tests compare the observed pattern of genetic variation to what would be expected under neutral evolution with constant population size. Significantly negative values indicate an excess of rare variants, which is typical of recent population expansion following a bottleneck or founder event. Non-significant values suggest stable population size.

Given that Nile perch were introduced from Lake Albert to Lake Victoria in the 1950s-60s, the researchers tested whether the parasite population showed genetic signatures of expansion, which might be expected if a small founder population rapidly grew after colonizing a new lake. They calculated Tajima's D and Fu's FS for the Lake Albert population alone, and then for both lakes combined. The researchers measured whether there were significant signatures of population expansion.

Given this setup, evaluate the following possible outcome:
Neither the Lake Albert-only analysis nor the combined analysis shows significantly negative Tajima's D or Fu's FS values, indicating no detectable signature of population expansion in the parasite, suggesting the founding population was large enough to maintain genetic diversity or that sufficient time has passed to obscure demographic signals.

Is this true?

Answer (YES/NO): YES